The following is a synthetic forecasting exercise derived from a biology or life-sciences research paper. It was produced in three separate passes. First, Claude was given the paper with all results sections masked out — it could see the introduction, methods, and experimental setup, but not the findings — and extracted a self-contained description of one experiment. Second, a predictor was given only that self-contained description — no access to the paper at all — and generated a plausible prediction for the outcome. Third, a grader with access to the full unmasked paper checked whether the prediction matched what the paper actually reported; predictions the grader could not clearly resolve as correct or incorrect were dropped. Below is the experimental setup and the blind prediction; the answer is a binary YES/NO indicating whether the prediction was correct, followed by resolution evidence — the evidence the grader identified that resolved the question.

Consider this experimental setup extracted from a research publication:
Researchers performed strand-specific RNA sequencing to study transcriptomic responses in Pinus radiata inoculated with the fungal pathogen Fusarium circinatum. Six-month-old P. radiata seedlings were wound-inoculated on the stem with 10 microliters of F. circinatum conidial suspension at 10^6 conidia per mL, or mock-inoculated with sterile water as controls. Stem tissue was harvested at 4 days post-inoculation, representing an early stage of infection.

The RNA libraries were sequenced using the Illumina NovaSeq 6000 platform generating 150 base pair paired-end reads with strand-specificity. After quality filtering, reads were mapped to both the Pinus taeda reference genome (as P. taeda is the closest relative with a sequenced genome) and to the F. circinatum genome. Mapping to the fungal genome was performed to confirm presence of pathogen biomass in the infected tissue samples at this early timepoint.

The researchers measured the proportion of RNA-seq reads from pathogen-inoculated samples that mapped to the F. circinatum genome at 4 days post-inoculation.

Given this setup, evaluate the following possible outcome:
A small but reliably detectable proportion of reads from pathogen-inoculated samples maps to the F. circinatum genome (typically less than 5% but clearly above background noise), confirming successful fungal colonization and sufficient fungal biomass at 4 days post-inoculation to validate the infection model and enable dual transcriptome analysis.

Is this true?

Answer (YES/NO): YES